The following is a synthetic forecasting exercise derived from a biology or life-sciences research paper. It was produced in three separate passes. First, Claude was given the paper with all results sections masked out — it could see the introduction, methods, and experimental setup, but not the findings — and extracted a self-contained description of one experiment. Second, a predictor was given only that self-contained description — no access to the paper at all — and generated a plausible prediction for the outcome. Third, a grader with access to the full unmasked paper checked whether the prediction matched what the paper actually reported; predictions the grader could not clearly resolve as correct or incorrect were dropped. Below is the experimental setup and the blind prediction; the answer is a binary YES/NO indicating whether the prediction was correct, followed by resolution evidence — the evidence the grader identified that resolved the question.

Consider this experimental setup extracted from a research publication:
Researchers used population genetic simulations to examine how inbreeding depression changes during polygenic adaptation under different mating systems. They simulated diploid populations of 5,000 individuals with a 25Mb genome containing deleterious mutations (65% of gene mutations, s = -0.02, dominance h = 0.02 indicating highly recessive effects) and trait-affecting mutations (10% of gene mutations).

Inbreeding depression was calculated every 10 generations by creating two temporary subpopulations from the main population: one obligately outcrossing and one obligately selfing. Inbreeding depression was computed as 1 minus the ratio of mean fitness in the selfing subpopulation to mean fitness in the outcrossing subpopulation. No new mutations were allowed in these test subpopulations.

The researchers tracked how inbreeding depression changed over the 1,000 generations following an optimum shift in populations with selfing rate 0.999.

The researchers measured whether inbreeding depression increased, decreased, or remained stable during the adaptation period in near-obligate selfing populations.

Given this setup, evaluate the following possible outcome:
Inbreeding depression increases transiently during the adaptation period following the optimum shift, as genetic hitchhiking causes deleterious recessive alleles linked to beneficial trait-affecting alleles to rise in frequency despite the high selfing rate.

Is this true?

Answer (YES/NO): NO